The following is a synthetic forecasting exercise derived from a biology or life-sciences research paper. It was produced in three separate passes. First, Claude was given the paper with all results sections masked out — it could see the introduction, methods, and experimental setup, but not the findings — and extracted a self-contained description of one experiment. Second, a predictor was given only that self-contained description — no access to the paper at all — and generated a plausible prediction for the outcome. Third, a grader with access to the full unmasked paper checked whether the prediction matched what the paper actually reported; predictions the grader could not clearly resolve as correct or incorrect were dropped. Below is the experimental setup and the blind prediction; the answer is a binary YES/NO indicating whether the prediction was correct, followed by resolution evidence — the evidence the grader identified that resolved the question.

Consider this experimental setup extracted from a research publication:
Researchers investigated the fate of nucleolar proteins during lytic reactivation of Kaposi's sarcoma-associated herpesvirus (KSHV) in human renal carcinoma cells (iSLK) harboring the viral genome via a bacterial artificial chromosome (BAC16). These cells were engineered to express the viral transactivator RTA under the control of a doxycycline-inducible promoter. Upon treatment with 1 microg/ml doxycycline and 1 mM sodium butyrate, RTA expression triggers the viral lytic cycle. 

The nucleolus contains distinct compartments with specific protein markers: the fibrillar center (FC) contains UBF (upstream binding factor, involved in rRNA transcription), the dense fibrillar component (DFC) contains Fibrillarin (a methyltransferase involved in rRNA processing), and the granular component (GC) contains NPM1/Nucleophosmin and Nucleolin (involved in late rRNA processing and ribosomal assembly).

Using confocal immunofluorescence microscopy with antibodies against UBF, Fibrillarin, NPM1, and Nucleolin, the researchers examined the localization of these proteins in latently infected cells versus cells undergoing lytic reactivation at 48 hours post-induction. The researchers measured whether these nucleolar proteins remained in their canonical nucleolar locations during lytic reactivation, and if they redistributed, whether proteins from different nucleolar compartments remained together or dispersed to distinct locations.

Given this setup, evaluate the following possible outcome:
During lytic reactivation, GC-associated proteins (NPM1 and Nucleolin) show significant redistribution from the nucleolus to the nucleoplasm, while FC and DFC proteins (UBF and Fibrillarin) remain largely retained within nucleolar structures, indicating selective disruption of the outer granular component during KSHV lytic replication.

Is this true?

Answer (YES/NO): NO